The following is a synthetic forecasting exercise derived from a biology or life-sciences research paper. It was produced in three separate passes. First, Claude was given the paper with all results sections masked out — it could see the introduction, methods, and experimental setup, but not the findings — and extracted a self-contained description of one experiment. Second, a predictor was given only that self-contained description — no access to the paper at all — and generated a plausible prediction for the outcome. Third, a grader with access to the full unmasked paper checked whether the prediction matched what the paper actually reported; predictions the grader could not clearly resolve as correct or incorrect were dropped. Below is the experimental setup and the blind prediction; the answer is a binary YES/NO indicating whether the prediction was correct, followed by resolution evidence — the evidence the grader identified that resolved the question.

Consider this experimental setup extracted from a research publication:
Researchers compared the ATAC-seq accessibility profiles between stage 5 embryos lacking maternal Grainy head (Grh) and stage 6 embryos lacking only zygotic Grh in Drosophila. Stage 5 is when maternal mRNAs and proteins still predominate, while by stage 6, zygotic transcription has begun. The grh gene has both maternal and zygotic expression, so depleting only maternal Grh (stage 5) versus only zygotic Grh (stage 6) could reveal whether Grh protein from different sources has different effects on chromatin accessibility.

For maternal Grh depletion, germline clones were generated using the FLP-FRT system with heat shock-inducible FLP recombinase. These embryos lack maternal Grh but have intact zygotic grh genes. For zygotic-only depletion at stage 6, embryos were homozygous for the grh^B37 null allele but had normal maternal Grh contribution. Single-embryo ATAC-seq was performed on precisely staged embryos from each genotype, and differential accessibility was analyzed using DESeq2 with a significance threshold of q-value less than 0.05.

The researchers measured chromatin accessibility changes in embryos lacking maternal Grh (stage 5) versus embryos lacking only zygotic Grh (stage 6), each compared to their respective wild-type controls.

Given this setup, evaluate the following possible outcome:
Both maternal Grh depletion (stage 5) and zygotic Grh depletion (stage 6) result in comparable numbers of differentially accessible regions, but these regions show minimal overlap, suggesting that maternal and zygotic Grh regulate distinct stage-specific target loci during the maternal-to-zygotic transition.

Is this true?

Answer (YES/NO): NO